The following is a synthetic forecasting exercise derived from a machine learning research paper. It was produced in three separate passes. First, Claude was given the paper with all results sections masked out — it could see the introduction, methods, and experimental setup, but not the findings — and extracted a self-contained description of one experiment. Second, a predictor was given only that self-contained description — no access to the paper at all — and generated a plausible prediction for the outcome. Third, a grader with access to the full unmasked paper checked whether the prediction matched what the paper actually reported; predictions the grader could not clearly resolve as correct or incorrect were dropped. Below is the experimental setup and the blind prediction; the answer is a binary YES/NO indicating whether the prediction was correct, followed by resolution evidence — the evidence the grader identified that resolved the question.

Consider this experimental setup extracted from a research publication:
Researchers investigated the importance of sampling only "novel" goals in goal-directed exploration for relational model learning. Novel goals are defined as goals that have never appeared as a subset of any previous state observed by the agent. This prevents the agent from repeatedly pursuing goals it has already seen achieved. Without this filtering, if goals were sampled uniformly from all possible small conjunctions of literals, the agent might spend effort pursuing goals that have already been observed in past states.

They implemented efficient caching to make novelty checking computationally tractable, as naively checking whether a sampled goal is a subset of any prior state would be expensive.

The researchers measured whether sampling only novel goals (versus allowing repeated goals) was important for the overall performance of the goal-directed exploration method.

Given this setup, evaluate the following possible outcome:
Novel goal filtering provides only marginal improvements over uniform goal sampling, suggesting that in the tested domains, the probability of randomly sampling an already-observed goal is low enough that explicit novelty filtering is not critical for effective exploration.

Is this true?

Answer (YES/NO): NO